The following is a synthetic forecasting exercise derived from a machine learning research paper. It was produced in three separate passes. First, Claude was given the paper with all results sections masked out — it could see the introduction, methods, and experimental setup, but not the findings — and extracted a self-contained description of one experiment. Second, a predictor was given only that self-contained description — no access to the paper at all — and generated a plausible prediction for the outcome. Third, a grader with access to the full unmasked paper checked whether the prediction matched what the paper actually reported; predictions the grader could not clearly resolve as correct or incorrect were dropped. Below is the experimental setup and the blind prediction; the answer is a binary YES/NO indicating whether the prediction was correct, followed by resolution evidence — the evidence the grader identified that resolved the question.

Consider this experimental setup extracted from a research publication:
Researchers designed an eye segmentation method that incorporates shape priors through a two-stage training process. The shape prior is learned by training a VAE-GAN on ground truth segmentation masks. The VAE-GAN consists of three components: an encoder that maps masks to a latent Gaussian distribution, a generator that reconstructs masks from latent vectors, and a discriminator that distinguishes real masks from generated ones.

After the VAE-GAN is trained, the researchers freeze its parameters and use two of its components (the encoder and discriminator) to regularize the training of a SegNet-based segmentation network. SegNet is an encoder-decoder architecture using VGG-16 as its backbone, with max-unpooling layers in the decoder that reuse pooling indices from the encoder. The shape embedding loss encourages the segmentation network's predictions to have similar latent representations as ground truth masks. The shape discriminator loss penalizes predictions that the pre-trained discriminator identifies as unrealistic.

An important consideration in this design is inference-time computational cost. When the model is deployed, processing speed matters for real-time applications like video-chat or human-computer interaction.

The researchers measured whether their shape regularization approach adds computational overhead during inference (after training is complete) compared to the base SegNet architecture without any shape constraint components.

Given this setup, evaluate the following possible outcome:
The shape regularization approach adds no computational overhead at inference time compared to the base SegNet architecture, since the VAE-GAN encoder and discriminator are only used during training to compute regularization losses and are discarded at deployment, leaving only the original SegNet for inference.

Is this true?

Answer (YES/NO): YES